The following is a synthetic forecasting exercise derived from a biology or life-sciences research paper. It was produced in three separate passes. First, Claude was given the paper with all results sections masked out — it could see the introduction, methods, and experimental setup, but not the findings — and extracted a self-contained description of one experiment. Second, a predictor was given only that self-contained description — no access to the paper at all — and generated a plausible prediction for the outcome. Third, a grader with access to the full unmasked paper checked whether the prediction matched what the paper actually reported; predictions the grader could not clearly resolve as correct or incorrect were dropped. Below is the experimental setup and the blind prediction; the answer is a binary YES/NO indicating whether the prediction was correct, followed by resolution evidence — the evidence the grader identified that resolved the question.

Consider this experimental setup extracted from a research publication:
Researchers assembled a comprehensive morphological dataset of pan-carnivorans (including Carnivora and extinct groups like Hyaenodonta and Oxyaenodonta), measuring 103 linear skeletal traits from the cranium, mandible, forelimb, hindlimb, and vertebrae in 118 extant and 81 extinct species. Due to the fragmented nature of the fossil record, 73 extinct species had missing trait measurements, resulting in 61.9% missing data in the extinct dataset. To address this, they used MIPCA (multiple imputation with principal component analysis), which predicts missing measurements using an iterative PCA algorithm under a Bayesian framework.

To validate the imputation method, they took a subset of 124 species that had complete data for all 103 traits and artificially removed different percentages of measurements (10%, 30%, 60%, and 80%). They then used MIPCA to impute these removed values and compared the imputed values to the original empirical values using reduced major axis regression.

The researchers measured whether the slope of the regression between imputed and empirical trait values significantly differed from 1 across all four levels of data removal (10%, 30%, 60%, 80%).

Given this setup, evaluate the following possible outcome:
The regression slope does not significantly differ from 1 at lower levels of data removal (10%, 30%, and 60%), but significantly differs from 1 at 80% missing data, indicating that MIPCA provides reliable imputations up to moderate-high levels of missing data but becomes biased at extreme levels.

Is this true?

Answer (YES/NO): NO